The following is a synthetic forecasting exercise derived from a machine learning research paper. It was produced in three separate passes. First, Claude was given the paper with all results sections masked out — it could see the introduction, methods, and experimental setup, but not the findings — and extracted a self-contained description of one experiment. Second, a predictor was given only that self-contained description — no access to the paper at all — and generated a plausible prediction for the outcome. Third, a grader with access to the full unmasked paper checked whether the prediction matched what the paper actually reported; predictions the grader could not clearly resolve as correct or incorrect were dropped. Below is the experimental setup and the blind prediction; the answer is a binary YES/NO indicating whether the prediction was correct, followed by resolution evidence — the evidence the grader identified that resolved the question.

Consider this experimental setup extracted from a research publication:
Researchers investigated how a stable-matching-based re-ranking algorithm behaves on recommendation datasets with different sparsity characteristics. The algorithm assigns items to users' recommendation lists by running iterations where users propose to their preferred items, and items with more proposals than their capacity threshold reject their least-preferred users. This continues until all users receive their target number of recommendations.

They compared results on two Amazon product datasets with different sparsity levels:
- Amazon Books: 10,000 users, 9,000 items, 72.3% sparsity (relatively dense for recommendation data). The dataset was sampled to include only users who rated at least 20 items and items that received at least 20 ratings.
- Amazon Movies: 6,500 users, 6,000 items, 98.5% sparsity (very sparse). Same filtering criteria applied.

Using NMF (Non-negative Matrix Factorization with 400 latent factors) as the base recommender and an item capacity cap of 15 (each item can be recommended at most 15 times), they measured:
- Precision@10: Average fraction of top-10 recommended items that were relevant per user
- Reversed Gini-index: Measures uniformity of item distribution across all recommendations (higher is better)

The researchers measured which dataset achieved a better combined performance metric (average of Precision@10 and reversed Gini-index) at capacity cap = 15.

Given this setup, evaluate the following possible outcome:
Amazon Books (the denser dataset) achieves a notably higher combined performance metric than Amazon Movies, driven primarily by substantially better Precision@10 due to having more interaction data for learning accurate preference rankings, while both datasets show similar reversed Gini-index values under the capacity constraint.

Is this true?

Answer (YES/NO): YES